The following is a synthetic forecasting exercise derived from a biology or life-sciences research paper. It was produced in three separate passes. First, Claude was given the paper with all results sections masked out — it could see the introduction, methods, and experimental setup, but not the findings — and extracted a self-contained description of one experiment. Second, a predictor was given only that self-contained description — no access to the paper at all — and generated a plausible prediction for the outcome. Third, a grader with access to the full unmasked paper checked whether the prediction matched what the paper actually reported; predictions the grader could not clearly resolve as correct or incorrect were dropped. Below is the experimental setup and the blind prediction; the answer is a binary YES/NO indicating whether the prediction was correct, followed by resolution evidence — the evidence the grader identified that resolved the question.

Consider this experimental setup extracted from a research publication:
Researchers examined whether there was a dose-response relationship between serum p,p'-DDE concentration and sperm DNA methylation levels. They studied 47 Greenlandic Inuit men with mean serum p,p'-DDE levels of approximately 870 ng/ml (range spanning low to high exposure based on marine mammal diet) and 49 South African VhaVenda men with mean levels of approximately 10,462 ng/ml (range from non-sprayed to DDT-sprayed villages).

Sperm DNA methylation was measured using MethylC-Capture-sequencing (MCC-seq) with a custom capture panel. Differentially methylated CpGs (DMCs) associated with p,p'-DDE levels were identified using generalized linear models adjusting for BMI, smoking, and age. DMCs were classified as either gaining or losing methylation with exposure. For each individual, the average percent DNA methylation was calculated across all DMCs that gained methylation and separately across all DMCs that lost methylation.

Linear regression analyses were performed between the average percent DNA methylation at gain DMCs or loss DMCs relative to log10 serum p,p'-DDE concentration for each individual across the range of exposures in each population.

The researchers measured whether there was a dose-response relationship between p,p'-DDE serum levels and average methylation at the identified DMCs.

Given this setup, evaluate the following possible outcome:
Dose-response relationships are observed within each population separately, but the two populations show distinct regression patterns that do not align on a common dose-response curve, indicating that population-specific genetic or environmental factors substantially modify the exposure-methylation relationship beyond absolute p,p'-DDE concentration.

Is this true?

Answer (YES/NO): NO